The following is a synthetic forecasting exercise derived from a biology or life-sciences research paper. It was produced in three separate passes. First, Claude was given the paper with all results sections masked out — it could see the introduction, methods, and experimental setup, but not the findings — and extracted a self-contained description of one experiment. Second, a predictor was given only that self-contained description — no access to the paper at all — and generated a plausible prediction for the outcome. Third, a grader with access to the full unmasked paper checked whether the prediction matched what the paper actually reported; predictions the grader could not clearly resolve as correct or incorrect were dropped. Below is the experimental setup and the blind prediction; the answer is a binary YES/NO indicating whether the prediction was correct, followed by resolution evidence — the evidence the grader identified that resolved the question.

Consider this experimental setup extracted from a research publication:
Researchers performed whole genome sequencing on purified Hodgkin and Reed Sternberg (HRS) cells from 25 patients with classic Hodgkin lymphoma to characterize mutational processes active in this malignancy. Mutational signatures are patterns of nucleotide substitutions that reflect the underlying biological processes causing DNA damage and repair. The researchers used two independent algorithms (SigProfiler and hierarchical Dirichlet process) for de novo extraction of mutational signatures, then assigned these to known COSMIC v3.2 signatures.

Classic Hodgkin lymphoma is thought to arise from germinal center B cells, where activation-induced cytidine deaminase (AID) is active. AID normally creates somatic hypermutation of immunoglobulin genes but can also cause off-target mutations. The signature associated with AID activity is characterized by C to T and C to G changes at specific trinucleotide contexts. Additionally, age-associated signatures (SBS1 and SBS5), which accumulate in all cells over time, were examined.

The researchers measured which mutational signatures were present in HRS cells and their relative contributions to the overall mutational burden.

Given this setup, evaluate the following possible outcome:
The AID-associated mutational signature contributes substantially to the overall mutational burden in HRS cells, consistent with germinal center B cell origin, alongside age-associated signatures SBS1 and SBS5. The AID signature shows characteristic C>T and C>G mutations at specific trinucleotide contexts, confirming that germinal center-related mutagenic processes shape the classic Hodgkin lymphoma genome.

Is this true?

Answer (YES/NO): NO